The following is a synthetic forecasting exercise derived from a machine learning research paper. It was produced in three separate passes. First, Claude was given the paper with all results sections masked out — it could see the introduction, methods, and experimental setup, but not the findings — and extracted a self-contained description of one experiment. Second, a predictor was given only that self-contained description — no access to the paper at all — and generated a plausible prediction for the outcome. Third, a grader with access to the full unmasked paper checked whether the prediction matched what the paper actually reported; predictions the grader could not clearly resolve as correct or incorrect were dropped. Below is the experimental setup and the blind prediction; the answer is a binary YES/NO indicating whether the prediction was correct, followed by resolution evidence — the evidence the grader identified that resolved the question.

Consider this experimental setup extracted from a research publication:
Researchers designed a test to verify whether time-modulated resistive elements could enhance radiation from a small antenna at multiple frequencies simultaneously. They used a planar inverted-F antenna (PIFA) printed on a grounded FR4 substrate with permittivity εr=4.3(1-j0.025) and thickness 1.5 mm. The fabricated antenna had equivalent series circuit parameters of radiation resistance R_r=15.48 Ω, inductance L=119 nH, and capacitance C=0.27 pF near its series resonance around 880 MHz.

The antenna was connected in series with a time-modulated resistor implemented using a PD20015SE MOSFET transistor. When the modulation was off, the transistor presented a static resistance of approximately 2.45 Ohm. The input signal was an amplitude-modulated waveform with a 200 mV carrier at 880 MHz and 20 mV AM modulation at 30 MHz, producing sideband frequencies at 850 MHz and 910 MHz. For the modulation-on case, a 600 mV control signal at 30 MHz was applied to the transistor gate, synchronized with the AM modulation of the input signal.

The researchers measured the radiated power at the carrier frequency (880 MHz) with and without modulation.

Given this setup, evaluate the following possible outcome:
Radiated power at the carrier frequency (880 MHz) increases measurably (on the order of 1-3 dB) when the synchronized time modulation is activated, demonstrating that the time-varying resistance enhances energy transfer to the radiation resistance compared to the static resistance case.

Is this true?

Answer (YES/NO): NO